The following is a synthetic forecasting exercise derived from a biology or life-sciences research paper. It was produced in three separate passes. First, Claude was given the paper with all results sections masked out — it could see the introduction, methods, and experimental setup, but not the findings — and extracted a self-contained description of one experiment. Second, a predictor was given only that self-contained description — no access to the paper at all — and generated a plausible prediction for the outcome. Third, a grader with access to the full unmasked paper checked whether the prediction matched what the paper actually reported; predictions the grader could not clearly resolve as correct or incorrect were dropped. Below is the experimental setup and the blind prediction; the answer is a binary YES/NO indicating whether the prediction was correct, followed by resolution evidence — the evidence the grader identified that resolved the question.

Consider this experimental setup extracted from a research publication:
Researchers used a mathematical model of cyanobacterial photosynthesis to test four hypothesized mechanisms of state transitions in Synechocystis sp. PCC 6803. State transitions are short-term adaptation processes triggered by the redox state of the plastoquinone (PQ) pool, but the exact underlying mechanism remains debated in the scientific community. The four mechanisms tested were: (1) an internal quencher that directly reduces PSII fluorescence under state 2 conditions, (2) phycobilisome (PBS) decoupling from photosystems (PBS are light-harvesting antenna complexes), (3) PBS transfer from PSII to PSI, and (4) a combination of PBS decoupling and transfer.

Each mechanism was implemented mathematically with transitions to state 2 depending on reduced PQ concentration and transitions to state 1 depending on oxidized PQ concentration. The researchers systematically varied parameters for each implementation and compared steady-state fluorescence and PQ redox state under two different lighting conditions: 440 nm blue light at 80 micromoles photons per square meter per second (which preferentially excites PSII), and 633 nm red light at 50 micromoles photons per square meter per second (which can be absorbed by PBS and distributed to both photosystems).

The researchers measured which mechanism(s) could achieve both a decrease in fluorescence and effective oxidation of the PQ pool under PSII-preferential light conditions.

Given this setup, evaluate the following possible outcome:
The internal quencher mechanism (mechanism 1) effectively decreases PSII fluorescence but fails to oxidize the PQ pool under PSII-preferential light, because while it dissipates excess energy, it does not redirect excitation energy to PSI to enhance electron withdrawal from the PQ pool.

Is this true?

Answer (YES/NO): NO